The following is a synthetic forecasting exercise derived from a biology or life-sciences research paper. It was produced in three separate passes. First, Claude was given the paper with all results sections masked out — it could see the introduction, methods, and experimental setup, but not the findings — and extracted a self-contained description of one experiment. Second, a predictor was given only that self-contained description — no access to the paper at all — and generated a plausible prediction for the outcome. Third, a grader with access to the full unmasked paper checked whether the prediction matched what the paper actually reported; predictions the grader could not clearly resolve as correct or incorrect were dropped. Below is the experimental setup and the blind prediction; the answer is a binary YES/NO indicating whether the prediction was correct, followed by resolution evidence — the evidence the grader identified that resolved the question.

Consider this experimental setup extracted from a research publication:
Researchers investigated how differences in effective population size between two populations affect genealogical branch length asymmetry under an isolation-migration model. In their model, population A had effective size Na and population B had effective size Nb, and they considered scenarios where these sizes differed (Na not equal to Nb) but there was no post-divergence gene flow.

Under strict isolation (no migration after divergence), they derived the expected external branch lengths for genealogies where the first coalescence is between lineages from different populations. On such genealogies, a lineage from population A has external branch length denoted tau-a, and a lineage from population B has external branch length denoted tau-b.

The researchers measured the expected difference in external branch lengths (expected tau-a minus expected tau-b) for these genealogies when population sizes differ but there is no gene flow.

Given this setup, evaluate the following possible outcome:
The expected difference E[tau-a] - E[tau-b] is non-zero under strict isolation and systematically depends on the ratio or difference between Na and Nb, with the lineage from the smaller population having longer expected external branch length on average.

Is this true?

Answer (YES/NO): NO